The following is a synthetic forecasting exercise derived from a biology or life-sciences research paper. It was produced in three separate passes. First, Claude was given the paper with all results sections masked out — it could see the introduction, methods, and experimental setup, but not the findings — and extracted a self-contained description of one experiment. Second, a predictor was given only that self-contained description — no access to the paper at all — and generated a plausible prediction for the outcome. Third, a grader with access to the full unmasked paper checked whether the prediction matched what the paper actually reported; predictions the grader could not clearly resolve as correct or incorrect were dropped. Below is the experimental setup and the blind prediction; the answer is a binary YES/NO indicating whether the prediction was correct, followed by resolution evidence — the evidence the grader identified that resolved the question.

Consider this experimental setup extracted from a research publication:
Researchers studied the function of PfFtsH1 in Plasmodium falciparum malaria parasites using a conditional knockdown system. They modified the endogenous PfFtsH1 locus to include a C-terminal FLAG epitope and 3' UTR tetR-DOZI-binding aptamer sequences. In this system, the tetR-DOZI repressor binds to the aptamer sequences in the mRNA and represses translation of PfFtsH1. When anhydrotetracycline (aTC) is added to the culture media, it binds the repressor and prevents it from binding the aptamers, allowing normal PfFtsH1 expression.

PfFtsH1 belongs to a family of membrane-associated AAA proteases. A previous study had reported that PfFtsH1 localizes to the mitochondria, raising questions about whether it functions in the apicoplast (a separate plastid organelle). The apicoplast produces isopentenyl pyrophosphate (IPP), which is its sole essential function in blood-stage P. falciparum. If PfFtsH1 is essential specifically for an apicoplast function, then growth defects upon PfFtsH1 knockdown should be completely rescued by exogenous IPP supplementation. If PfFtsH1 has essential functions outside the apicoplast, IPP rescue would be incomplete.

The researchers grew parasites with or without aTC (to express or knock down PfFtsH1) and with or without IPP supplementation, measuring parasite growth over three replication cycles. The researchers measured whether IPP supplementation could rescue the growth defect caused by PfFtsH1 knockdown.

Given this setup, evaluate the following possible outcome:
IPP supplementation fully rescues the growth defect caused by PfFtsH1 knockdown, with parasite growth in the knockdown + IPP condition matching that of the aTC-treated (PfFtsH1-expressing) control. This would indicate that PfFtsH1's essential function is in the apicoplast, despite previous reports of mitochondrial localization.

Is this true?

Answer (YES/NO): YES